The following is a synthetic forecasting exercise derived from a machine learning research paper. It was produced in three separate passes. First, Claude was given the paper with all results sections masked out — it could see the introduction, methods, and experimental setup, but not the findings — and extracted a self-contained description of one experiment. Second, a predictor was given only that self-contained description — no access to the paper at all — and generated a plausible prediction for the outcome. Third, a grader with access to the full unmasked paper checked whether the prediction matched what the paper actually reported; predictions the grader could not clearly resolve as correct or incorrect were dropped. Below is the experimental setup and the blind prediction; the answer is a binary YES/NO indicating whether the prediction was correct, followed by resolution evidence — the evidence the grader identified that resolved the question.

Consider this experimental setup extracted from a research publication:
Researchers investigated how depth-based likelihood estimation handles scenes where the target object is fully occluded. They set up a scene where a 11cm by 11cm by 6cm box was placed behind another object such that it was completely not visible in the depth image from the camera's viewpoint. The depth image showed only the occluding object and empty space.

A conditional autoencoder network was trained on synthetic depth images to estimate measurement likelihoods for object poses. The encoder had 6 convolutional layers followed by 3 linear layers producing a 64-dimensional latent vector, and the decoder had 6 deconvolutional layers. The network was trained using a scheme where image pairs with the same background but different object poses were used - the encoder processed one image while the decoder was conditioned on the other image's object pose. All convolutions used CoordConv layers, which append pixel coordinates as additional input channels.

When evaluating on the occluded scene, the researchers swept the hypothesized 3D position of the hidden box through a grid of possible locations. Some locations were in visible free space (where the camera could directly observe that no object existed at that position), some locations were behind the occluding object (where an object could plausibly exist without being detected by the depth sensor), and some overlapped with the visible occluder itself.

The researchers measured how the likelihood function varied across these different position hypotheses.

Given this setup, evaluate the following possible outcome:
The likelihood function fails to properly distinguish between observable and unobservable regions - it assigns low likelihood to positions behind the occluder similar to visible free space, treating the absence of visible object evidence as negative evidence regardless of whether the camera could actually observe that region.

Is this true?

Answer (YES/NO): NO